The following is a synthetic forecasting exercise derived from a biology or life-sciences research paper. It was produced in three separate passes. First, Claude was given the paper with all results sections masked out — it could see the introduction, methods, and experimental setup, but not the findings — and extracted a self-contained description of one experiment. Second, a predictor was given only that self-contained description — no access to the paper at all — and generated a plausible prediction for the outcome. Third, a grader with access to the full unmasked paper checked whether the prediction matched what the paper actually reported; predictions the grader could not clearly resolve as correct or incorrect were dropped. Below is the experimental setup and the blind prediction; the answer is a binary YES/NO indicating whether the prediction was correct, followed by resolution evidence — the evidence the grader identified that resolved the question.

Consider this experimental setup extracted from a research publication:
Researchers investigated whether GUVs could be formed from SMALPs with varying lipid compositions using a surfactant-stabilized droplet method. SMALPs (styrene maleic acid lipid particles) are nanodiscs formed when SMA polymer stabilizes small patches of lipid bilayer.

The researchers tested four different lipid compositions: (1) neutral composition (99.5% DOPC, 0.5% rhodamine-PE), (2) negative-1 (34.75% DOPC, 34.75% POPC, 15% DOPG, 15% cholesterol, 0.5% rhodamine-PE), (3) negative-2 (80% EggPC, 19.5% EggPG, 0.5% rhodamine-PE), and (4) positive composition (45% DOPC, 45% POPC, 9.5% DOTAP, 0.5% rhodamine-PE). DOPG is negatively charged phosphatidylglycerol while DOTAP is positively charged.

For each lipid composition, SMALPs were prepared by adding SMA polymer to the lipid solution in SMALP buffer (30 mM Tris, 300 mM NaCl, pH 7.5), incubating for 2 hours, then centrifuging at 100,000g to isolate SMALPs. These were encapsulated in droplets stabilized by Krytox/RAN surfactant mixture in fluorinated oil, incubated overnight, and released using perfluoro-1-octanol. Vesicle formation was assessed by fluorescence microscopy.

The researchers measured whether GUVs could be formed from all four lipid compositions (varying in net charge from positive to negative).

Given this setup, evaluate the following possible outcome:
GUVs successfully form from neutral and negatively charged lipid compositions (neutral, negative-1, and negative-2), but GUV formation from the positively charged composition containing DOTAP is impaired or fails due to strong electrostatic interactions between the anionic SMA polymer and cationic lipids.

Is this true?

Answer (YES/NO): NO